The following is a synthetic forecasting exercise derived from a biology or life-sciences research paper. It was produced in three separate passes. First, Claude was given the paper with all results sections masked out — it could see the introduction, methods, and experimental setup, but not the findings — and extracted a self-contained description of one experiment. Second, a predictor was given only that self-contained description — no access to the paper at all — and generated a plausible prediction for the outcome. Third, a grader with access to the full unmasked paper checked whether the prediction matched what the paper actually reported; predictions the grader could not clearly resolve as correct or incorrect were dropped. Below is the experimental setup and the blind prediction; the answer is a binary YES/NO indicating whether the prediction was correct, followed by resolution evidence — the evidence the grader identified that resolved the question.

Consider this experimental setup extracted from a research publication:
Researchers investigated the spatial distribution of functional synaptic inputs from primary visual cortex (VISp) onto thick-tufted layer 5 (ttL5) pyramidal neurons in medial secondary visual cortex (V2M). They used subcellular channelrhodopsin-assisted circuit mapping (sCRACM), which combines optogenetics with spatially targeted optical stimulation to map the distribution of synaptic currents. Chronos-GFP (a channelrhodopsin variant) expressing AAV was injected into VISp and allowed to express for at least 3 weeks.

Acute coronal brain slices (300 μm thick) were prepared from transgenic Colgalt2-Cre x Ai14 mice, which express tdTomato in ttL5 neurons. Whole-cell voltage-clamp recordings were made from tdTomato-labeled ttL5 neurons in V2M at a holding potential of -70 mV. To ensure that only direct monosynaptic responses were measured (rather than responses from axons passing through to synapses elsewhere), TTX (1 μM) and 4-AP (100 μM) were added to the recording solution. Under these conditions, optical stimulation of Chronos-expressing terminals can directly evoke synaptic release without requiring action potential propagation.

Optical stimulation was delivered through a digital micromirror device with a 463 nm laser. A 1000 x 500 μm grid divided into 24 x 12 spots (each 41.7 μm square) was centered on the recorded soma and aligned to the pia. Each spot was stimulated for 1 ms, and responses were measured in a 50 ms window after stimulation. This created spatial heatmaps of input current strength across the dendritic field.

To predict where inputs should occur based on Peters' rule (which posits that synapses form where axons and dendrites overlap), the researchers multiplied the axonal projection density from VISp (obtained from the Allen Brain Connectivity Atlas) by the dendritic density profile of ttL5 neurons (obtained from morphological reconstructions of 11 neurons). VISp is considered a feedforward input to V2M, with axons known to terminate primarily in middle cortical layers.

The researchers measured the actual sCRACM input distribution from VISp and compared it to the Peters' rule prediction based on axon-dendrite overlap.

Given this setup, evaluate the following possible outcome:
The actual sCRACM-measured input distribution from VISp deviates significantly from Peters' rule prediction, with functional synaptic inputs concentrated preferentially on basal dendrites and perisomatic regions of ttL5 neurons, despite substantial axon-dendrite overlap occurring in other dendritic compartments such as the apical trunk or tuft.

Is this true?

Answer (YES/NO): NO